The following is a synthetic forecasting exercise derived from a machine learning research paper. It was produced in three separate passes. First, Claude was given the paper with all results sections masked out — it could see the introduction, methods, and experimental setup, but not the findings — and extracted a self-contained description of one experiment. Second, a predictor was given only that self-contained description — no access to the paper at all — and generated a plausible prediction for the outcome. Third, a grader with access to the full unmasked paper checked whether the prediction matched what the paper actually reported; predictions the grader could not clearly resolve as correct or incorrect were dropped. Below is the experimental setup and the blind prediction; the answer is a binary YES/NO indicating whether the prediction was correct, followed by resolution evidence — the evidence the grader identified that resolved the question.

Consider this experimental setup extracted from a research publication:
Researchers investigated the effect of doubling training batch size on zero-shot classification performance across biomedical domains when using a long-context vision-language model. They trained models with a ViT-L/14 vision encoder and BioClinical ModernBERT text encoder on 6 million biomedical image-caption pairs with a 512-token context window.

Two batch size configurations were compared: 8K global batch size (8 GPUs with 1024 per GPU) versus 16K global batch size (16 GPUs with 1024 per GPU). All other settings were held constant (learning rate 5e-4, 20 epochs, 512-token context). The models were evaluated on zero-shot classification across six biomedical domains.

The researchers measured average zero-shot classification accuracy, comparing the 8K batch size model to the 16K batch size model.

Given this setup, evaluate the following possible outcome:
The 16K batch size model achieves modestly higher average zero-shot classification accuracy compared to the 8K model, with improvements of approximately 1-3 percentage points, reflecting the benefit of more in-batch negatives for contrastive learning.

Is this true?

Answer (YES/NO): NO